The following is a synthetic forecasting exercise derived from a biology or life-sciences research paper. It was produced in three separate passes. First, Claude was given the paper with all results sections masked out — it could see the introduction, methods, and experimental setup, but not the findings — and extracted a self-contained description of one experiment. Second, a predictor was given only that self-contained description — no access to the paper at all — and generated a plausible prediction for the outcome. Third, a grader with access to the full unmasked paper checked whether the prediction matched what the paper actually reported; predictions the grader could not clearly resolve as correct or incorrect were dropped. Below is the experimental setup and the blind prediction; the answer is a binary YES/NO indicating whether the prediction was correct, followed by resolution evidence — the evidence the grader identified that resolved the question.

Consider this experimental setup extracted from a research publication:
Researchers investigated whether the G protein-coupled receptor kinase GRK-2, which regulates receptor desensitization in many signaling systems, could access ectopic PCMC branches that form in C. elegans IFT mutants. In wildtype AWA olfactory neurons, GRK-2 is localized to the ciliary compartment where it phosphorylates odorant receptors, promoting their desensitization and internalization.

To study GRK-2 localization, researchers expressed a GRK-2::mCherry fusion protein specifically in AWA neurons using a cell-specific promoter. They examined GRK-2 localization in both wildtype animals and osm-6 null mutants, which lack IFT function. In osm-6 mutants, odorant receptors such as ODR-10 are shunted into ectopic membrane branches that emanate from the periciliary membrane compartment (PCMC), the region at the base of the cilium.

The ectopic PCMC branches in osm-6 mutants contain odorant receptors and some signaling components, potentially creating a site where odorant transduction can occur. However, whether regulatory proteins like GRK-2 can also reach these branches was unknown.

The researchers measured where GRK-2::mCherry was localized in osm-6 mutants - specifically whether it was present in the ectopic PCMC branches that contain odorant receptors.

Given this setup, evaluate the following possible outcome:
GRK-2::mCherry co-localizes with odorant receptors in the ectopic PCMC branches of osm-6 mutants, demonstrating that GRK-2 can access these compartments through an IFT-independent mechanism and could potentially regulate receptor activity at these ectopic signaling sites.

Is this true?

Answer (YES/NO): NO